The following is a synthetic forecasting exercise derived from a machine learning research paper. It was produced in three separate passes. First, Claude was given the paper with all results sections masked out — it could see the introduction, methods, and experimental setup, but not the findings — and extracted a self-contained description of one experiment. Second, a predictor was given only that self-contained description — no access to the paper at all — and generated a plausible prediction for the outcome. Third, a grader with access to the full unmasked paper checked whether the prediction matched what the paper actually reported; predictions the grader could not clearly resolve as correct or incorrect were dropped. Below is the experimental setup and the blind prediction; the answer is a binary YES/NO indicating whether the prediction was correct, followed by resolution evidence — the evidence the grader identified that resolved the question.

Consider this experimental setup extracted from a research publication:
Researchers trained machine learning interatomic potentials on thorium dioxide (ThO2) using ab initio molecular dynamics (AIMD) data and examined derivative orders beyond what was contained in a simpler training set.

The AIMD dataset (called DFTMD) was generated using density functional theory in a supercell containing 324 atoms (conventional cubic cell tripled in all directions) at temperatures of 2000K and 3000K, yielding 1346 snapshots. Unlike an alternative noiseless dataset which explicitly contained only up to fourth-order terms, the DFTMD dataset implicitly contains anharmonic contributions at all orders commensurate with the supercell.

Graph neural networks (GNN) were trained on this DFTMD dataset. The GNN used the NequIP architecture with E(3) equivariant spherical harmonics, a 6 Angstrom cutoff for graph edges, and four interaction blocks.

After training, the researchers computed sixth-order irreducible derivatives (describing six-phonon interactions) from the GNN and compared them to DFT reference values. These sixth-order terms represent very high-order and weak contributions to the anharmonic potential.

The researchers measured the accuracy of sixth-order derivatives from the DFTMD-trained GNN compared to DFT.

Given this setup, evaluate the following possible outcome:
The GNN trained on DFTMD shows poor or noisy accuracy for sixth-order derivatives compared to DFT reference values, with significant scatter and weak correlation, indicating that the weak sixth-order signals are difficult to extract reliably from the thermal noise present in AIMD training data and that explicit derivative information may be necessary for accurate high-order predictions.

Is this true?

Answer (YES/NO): NO